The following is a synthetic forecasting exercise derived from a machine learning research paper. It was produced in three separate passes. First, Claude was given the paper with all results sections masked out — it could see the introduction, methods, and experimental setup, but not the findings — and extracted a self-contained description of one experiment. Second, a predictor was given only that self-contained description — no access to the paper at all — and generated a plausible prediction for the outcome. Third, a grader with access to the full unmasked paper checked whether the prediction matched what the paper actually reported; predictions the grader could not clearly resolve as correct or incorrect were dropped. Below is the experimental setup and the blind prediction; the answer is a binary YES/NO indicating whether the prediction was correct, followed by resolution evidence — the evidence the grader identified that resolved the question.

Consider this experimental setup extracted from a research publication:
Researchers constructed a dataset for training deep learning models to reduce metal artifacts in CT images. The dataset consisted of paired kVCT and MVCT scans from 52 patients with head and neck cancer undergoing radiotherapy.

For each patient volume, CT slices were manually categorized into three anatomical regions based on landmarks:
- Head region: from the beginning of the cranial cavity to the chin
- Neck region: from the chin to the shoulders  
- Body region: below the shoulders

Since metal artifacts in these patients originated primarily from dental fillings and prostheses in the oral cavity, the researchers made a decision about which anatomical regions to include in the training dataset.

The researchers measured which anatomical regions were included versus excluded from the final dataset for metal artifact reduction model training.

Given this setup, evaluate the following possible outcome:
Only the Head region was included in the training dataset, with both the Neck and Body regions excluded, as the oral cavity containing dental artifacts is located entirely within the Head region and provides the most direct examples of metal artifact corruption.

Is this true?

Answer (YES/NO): NO